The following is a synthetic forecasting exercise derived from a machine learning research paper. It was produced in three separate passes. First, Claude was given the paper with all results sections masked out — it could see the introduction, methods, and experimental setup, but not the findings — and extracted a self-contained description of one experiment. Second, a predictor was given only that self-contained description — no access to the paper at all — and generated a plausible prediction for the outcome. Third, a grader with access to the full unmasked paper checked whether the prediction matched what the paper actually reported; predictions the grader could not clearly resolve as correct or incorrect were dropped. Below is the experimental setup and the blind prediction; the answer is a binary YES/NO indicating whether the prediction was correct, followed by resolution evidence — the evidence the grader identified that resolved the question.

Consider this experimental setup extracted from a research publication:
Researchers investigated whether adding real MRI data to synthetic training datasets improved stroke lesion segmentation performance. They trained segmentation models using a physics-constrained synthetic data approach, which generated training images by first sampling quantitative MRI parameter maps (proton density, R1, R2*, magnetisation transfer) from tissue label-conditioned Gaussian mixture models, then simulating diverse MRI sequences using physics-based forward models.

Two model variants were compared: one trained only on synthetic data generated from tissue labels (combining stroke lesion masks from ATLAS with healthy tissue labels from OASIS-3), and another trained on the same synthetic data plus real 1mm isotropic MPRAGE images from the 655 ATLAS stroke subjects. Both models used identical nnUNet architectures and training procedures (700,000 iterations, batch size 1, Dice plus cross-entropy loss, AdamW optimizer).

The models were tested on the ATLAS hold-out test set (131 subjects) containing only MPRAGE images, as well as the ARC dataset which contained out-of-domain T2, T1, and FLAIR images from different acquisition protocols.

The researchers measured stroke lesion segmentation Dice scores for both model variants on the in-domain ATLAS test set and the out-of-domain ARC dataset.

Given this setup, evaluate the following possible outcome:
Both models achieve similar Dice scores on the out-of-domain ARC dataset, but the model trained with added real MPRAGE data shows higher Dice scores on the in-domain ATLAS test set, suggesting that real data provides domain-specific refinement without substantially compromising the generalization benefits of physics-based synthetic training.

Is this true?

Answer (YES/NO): NO